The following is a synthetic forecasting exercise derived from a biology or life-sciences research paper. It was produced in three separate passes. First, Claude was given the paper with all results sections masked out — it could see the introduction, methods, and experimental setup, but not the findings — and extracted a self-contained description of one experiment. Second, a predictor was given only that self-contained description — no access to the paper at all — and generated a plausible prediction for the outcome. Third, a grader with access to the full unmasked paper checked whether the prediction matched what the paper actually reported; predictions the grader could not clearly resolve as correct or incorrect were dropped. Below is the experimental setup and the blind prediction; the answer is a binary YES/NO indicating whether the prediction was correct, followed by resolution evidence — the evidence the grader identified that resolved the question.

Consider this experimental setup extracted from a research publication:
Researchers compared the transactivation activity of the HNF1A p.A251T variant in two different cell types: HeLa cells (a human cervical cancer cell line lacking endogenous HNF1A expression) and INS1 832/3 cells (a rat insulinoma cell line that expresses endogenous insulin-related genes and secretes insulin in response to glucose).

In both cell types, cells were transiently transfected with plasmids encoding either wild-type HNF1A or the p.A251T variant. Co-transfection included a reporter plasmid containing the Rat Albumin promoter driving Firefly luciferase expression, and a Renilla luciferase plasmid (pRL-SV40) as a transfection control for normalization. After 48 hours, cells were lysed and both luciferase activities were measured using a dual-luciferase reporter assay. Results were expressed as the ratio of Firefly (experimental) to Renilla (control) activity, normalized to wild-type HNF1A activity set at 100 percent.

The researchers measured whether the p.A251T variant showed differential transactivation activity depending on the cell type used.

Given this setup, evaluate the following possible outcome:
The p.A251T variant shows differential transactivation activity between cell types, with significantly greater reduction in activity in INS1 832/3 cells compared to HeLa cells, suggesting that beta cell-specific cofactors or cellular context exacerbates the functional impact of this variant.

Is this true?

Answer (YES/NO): NO